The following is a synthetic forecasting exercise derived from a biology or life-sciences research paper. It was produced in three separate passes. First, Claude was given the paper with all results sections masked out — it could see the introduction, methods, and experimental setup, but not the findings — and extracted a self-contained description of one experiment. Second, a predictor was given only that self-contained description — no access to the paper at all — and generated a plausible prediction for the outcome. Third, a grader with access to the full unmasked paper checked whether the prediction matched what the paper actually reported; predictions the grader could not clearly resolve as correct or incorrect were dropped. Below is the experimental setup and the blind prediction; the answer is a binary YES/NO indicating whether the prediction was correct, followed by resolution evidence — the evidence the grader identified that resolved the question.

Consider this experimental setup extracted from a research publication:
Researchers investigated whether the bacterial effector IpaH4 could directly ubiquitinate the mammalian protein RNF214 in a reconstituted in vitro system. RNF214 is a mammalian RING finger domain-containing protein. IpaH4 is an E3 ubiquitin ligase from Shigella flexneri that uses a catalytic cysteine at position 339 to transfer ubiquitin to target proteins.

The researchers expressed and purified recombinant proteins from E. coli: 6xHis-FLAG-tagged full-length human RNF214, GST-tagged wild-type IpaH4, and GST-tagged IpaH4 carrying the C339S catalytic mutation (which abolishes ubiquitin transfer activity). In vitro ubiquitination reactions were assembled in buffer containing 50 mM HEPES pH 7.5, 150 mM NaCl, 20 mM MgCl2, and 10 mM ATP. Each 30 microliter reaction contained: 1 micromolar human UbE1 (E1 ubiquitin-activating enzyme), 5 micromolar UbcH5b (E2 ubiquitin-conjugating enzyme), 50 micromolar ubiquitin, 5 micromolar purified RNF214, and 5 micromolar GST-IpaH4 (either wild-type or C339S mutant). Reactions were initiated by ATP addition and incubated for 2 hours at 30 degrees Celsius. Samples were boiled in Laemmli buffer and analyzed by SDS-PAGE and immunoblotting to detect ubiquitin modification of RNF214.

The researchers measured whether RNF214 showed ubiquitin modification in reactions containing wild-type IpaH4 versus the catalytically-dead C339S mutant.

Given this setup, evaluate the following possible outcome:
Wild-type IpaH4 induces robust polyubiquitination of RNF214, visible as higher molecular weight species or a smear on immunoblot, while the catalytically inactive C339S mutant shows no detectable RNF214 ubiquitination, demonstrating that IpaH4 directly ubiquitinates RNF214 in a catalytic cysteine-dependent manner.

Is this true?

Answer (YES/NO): YES